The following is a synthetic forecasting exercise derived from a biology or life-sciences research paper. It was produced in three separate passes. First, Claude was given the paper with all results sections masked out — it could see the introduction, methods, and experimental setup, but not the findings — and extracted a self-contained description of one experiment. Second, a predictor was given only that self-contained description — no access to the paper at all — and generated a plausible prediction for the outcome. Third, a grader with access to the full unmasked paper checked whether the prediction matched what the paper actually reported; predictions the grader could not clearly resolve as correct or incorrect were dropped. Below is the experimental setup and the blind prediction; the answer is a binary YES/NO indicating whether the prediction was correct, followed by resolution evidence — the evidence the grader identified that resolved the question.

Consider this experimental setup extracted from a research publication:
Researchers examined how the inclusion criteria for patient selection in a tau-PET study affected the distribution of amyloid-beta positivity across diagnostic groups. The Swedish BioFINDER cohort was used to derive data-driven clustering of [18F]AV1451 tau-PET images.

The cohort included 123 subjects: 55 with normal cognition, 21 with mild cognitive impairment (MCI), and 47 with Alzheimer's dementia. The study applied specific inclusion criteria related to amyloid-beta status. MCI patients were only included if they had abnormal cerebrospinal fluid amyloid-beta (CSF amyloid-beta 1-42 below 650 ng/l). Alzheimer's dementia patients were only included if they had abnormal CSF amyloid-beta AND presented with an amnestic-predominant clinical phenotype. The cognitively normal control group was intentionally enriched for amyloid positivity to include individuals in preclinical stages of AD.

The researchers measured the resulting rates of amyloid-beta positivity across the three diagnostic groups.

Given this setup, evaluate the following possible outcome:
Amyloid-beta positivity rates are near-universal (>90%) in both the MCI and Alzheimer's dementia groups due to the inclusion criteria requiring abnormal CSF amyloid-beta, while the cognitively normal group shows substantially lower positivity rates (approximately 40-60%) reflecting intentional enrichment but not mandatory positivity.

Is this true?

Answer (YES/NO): YES